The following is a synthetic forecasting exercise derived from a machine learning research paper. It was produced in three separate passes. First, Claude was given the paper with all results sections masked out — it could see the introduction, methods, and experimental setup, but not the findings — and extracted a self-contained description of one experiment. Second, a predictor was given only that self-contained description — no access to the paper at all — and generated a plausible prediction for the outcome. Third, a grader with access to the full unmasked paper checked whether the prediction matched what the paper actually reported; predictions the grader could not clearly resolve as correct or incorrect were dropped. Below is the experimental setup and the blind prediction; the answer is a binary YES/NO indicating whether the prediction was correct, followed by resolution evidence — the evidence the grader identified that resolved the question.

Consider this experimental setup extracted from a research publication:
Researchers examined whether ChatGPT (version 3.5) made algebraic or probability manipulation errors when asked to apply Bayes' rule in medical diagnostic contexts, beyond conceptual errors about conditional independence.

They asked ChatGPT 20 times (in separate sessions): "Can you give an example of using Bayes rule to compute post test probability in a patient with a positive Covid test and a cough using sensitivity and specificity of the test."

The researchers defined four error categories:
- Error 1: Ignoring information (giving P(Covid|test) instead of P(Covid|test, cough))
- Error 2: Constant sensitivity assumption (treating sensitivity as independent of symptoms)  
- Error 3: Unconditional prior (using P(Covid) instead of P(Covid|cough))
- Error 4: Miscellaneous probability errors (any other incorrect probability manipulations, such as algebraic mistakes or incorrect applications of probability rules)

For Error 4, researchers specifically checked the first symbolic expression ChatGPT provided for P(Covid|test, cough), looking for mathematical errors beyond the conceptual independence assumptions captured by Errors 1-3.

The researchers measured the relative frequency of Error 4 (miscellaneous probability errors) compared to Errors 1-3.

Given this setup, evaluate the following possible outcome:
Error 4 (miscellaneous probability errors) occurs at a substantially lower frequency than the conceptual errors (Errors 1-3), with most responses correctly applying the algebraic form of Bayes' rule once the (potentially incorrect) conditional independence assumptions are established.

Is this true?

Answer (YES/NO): NO